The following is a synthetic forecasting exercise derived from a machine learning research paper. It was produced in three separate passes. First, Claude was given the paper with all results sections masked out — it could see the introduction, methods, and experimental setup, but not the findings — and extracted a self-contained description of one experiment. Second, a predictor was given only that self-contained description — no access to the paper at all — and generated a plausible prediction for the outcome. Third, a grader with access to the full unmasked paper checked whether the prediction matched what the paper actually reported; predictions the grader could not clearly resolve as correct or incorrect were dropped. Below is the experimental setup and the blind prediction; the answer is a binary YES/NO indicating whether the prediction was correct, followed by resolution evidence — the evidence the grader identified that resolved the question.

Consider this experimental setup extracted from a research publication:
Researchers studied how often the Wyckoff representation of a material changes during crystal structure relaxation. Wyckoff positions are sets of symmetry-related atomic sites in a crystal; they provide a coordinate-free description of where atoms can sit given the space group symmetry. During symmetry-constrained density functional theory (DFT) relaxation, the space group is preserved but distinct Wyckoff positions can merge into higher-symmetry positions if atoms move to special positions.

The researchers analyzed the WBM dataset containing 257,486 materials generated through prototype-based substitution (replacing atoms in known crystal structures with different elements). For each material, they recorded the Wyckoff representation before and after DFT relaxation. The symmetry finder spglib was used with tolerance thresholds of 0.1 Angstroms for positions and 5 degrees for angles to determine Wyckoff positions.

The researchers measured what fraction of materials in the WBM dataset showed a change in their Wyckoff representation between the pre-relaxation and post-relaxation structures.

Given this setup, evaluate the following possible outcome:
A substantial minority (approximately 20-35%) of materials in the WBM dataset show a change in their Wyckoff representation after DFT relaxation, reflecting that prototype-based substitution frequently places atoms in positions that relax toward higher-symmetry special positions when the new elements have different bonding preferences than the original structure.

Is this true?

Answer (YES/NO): NO